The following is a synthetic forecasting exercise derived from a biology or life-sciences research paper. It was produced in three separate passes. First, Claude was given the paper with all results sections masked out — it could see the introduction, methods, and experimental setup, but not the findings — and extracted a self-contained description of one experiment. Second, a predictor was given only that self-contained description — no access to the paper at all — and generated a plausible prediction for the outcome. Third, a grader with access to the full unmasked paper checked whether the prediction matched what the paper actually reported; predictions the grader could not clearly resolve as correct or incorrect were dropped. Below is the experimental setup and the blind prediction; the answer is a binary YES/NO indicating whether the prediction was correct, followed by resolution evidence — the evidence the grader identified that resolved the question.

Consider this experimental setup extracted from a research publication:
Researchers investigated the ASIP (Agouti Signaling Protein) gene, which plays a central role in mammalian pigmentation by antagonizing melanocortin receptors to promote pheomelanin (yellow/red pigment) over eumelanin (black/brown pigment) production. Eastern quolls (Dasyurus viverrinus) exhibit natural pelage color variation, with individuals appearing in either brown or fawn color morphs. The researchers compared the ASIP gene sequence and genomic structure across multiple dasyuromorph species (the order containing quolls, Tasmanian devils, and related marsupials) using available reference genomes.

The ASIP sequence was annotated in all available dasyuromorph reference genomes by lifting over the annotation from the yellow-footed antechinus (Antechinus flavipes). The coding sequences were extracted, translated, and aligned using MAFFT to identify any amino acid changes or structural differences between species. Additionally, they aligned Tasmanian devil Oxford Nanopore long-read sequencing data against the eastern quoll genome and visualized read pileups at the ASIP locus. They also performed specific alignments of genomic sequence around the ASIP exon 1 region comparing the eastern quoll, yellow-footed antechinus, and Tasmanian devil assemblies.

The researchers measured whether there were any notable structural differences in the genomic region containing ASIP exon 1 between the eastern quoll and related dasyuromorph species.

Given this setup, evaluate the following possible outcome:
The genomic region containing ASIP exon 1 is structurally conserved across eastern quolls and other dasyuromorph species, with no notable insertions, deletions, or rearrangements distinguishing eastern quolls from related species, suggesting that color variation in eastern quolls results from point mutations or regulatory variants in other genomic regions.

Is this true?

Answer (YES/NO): NO